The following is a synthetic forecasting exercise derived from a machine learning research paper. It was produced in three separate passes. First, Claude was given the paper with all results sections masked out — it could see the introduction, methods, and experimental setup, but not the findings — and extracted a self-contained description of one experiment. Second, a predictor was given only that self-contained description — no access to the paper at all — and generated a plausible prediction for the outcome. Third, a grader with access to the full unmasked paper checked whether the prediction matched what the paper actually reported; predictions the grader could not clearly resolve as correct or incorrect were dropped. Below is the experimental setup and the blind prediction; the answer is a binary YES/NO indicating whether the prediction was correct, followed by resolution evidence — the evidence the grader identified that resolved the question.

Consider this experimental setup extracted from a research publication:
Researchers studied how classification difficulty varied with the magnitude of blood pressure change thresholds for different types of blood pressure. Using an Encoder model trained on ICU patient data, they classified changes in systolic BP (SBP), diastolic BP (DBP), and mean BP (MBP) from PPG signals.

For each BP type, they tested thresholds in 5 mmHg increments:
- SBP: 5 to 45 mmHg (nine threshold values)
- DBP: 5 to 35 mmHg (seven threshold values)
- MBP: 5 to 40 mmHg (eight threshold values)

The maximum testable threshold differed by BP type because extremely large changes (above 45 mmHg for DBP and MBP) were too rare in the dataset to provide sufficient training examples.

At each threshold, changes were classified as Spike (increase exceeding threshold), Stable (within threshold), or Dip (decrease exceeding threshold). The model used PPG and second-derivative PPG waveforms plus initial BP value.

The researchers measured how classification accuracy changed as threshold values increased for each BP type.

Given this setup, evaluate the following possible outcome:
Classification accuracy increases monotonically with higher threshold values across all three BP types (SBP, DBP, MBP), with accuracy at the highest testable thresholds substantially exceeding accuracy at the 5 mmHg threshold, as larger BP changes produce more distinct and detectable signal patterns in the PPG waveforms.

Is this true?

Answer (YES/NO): NO